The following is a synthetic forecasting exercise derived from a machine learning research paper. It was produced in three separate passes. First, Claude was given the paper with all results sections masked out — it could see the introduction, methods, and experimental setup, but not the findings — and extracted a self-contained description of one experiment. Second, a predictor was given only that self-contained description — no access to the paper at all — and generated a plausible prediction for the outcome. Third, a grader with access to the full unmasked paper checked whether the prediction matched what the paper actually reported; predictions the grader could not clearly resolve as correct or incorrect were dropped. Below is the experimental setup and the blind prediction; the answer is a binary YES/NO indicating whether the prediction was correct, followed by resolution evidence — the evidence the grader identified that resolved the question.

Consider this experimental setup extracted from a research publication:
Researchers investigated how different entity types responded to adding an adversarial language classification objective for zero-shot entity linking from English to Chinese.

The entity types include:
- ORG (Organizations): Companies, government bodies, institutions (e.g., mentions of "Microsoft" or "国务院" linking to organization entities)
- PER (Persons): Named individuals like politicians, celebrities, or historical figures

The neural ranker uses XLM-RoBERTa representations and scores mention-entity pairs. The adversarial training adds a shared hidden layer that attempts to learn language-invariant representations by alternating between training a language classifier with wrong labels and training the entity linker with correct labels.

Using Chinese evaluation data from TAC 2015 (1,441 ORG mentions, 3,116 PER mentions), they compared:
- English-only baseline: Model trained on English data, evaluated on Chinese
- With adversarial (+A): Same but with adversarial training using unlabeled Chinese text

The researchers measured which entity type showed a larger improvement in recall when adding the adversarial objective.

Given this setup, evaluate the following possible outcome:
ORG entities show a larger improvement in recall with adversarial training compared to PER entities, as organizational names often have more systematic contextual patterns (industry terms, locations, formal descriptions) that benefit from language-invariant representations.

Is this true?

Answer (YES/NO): YES